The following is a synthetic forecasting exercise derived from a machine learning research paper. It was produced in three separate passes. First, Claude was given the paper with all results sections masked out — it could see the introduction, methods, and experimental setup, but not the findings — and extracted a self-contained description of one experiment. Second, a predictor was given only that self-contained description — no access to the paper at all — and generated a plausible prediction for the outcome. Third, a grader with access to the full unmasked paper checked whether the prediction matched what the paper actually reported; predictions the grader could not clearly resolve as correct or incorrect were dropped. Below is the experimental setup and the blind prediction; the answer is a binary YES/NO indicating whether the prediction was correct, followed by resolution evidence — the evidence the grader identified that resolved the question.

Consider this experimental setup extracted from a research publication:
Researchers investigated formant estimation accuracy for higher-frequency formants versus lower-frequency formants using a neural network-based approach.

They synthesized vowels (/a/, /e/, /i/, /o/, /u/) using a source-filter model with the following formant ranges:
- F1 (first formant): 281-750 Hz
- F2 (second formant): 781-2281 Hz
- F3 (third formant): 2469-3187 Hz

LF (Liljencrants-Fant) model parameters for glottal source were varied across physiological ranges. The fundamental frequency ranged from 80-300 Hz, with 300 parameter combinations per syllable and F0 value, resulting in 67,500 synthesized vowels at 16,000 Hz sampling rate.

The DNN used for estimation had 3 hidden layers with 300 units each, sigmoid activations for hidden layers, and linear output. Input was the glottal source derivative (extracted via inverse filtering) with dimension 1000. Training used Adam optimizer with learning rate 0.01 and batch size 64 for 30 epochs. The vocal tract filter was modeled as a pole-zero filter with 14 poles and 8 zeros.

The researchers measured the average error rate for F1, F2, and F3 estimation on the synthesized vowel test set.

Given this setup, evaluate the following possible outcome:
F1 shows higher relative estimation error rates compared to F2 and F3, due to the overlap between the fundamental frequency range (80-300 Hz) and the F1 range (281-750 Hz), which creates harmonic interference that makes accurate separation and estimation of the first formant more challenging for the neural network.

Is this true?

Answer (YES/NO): NO